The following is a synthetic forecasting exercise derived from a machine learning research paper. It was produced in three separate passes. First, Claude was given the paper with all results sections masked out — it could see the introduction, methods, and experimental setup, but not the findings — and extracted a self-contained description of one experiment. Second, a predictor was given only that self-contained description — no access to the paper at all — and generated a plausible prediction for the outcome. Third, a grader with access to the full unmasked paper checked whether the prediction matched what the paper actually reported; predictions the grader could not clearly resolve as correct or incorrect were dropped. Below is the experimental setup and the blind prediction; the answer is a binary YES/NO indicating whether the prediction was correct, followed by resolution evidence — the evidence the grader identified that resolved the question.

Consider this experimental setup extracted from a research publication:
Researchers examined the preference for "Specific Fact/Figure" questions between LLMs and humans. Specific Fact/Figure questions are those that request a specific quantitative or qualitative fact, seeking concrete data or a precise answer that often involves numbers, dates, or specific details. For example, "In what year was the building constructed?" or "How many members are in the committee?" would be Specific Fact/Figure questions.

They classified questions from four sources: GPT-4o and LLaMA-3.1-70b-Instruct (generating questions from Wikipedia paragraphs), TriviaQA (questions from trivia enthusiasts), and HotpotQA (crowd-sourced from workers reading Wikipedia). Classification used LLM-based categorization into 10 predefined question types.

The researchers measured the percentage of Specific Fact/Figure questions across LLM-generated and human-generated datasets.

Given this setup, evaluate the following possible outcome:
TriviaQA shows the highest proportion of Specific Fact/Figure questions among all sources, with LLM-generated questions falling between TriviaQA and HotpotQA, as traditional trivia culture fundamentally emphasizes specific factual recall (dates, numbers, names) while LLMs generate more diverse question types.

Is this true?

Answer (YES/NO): NO